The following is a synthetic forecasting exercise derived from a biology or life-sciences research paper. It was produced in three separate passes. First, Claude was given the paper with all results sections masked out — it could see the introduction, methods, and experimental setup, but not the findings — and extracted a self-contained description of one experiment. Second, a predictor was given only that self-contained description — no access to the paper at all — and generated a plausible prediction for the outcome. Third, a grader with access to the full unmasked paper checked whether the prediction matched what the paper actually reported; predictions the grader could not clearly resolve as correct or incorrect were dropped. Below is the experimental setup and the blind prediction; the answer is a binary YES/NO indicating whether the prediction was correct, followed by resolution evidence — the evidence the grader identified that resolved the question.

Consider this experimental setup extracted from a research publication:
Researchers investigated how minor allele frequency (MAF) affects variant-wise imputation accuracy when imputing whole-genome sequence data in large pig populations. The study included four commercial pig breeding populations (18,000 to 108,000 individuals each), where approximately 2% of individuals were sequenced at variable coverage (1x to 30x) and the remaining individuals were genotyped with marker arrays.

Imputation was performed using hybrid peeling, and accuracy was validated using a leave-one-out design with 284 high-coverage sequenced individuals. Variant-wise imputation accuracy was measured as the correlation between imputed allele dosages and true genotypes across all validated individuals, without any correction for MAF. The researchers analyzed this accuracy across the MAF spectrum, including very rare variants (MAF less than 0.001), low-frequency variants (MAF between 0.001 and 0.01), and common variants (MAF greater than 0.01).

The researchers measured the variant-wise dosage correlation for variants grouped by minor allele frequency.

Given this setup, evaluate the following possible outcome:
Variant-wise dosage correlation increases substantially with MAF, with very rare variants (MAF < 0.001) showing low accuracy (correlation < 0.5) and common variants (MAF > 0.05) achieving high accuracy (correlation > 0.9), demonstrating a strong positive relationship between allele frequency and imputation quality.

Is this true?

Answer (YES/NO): YES